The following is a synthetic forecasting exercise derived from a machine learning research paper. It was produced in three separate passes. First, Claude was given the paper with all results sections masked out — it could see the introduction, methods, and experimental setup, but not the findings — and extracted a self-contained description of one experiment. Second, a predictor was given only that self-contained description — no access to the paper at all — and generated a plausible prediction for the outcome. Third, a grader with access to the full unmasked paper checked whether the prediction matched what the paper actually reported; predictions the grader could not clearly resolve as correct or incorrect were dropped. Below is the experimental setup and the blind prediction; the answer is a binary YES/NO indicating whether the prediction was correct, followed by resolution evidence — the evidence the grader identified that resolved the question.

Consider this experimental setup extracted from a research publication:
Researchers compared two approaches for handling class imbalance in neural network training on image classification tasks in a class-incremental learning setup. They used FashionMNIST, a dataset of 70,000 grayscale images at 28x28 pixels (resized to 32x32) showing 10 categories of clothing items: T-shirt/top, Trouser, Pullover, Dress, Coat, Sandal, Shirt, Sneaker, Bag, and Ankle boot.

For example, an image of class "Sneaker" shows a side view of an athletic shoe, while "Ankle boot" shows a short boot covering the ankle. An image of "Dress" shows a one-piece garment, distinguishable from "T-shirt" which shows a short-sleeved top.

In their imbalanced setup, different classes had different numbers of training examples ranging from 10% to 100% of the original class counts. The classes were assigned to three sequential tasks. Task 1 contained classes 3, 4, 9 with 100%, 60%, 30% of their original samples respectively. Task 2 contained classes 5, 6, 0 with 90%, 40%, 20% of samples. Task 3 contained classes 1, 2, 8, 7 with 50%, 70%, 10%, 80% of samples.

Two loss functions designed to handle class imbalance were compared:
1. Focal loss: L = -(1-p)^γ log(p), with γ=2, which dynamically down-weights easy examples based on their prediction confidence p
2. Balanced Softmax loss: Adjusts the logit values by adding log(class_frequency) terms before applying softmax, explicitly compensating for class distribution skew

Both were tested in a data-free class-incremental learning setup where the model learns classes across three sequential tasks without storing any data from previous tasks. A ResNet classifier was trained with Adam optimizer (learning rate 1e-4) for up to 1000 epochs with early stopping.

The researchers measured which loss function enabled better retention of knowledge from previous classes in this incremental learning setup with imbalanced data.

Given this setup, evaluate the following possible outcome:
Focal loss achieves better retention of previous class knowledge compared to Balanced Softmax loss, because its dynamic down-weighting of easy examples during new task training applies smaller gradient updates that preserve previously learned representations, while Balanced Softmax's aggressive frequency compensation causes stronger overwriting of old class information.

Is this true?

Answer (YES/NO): YES